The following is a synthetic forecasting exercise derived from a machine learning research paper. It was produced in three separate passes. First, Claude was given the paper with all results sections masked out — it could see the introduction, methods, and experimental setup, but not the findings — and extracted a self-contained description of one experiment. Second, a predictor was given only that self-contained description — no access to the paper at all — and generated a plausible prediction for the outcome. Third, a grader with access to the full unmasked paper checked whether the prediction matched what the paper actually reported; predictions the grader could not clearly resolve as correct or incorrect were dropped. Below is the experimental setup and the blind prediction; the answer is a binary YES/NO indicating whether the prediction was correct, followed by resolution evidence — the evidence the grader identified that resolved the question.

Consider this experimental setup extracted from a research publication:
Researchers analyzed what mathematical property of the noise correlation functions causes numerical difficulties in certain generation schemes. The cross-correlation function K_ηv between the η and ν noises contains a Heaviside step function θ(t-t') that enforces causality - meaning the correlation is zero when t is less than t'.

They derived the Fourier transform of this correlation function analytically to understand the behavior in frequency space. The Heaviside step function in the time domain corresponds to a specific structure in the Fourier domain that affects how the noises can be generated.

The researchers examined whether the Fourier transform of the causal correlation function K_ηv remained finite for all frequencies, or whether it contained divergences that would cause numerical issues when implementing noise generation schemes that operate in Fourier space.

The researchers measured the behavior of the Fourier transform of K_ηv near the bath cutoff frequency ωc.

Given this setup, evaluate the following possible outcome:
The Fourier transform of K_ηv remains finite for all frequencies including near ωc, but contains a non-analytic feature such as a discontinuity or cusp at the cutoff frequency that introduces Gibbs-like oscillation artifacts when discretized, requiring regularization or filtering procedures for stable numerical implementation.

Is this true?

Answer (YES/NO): NO